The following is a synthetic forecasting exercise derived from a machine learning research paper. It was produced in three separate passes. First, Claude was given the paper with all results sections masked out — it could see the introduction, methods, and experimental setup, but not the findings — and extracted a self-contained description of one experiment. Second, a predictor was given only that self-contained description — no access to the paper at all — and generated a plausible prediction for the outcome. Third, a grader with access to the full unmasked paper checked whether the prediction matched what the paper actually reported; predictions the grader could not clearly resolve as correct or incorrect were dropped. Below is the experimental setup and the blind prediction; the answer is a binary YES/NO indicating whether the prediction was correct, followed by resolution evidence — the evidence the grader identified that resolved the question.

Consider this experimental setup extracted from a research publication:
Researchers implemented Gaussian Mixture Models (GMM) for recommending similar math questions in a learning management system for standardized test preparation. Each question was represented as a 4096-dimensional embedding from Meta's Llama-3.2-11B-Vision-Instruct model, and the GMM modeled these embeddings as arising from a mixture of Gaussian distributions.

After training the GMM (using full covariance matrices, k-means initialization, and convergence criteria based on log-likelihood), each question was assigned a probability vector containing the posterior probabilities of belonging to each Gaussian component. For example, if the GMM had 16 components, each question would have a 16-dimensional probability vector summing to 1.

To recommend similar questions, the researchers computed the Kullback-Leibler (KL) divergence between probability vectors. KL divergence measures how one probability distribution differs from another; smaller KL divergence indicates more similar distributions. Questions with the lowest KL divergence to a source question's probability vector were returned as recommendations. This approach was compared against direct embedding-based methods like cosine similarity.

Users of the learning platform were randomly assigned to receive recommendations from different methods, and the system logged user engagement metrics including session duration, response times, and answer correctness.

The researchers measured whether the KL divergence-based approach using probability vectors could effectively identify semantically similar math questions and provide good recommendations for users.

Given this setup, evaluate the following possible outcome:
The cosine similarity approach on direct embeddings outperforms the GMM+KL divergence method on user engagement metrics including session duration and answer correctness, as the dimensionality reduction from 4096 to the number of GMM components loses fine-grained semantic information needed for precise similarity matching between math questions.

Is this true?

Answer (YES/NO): NO